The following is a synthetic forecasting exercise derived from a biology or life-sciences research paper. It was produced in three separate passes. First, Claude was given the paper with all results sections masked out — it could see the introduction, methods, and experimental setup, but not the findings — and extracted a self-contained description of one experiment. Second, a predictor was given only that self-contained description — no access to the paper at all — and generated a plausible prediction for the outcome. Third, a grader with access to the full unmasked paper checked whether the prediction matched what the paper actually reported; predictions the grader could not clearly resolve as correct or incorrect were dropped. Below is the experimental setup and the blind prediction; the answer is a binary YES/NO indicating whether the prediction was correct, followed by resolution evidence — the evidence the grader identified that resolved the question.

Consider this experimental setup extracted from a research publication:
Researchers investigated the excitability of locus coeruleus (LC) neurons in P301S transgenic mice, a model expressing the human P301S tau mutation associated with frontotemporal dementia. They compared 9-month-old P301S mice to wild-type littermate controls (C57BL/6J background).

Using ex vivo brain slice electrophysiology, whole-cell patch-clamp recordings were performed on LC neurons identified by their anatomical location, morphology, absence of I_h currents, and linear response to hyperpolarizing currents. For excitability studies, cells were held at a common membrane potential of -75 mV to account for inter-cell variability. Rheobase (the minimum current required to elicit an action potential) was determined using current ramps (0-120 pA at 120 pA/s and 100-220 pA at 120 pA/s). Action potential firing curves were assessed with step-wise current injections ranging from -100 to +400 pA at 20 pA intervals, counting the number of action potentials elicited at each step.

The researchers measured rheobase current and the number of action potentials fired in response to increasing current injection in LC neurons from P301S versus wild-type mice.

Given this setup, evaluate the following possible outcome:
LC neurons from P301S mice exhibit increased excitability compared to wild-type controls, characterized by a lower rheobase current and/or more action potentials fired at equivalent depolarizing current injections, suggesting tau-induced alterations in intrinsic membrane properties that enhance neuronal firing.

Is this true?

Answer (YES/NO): NO